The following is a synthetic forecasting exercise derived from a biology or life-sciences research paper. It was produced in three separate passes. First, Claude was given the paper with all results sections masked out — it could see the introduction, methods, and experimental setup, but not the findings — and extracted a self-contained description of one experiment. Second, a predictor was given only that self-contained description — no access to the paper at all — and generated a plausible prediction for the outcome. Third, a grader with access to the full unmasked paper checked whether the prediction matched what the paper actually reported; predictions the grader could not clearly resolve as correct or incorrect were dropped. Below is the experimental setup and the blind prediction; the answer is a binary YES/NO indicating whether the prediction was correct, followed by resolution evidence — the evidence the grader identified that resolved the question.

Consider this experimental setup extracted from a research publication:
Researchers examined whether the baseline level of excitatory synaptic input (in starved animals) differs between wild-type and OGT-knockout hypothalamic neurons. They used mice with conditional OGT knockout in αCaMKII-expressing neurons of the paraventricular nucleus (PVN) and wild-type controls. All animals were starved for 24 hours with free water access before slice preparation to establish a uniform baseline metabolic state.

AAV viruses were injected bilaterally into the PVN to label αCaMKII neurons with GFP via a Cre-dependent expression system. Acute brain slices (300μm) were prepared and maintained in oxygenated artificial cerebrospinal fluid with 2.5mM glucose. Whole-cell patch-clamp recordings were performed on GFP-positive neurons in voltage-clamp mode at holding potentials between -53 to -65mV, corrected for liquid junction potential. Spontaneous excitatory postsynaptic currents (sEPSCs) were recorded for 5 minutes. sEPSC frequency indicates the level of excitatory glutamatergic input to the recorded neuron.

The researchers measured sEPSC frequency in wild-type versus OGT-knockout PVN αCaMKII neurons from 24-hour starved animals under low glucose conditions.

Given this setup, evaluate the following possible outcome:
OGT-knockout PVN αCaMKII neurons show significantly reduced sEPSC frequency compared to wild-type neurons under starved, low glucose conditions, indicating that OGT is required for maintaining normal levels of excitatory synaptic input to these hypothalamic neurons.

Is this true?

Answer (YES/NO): NO